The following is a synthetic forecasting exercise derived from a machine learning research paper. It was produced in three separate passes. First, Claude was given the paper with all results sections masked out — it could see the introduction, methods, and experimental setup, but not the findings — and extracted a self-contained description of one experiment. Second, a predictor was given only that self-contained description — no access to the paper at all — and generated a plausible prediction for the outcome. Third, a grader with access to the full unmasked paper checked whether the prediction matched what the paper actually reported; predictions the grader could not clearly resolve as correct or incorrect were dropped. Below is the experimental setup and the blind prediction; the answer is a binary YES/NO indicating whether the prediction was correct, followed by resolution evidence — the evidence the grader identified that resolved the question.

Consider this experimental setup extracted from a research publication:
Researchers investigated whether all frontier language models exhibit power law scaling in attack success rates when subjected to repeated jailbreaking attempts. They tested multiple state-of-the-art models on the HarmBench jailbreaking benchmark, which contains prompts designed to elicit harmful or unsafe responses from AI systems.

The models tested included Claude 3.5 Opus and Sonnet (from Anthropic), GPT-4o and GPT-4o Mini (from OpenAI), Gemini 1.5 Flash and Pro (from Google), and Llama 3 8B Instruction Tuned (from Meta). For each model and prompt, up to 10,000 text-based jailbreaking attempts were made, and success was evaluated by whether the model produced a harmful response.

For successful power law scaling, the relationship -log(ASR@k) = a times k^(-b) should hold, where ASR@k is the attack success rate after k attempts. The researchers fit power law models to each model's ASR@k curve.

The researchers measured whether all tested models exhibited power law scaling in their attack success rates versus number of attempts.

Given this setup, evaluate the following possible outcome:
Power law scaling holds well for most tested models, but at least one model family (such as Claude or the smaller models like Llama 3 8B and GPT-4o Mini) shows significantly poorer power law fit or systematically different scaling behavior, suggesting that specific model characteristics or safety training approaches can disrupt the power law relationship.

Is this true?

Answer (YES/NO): YES